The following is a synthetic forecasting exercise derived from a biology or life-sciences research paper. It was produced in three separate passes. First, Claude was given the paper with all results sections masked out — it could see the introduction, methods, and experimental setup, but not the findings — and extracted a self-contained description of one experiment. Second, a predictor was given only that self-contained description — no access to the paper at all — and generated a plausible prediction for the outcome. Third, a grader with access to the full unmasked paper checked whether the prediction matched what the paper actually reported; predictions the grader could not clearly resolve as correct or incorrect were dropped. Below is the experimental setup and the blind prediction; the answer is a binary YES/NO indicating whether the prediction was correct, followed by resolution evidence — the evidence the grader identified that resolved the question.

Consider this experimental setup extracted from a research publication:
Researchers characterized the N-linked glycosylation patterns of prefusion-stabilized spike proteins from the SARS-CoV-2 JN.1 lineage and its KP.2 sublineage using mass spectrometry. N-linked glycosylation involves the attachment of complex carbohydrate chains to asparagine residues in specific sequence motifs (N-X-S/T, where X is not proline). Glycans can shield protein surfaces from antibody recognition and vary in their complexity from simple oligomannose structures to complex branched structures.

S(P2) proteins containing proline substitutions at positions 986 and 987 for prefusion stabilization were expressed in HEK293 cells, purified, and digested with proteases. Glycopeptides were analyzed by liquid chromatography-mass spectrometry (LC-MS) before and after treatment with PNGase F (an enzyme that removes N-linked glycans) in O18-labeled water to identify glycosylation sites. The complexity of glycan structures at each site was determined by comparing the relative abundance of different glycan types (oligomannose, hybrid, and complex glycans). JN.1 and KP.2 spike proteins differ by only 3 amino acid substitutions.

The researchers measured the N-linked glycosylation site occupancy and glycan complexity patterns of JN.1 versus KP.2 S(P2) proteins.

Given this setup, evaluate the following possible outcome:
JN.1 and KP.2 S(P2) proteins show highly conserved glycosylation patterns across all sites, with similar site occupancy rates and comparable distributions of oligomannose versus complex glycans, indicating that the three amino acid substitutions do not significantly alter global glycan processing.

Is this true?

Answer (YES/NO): YES